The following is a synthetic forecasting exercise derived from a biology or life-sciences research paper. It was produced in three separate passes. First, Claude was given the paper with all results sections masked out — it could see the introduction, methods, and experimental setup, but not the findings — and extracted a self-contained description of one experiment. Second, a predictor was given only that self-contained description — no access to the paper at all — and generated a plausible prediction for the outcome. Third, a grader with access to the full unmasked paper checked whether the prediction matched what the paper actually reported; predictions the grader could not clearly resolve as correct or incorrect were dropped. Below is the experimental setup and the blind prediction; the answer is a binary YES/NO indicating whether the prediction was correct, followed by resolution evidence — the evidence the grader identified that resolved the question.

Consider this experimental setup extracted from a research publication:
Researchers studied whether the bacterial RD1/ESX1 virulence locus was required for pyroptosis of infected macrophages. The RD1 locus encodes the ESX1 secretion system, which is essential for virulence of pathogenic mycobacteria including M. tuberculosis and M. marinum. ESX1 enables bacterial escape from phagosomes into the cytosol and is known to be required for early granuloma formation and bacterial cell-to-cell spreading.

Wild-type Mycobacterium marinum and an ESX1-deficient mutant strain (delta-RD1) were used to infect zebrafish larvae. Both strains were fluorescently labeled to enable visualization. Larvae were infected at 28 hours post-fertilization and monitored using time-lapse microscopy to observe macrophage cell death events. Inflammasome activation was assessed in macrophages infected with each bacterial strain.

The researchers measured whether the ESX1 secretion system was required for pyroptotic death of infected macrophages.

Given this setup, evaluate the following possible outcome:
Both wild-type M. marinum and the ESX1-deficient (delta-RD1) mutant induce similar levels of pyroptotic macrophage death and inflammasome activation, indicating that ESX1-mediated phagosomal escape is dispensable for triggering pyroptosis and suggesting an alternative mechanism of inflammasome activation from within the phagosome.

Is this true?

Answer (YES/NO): NO